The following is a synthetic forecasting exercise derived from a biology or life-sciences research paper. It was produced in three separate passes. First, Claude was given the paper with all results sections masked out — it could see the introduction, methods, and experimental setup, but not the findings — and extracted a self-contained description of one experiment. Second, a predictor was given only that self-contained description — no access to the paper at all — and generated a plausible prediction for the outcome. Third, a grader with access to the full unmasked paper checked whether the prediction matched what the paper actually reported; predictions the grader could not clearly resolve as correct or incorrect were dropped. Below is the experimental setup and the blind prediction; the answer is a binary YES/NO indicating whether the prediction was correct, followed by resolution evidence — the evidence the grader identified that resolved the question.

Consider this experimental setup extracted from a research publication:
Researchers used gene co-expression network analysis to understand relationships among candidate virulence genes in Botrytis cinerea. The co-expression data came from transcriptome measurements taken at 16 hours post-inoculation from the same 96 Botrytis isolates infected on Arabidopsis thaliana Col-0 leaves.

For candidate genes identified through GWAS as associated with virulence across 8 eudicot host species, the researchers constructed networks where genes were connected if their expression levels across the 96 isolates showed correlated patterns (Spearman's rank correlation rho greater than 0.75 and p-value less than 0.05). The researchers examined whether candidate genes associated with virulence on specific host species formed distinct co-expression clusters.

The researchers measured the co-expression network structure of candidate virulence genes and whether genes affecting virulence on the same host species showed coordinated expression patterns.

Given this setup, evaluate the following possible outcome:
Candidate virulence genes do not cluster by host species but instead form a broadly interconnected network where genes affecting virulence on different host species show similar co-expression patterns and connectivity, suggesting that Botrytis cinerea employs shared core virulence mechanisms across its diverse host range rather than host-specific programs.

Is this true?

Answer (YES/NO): NO